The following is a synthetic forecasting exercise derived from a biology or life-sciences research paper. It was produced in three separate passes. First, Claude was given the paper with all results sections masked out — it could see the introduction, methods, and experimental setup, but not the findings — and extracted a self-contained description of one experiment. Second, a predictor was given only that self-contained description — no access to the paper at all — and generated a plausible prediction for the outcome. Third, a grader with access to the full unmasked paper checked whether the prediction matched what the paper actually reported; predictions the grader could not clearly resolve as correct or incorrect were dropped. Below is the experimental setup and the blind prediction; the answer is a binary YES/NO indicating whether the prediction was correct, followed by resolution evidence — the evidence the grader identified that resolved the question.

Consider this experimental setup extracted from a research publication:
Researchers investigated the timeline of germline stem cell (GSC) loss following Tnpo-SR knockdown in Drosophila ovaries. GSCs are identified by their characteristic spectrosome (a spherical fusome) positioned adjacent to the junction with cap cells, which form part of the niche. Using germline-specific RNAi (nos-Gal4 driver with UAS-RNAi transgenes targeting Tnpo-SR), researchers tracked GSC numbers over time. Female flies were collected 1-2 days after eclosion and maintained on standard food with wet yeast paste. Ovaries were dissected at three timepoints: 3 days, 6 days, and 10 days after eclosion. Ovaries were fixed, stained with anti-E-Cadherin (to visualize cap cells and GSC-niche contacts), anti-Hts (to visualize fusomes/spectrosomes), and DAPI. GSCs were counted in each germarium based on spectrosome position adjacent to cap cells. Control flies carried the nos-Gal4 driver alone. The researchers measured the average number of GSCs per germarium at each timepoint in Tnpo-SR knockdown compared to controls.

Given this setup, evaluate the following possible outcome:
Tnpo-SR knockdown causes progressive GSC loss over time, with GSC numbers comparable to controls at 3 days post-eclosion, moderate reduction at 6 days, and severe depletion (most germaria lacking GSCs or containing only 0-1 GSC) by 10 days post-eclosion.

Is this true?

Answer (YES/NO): NO